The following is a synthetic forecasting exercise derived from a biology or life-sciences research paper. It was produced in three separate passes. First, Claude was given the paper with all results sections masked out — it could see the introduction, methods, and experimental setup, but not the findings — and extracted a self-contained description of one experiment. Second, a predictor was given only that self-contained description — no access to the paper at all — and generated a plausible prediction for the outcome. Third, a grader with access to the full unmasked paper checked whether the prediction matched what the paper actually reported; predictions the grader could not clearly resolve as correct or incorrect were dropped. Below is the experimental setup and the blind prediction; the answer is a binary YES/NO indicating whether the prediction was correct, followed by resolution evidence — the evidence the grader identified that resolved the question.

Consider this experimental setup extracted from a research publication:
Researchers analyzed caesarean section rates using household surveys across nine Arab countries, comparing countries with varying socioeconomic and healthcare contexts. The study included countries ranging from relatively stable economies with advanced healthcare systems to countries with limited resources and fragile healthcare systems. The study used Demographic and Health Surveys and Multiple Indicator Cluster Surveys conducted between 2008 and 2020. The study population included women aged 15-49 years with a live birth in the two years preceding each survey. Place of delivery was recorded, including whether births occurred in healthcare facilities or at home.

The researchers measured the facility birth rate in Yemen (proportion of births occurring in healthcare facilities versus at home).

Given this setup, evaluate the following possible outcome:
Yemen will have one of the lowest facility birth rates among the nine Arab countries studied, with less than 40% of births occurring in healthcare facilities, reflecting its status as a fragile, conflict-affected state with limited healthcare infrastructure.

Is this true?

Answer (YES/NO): YES